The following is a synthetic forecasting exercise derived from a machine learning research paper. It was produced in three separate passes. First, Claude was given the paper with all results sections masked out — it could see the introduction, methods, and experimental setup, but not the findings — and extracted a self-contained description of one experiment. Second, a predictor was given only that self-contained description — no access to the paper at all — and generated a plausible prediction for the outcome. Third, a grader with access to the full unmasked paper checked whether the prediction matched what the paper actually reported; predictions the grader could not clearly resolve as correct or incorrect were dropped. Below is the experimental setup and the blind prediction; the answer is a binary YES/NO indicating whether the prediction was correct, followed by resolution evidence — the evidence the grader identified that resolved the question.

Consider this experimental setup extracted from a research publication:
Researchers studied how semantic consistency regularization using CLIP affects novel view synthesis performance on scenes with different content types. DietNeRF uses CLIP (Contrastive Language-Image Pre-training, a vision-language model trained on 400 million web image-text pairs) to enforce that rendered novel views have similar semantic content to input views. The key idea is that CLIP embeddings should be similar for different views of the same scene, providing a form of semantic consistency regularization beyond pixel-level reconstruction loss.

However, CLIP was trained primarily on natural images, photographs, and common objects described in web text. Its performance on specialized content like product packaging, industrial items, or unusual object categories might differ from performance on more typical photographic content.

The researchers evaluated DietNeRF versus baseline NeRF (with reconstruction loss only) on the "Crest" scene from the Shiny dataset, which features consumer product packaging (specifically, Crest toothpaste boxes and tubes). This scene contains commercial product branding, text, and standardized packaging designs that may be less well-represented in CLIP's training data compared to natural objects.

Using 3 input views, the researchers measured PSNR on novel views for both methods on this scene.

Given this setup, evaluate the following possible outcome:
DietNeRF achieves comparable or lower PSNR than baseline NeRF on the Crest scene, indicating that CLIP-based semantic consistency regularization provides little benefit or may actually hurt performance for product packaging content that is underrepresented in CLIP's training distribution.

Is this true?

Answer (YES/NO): YES